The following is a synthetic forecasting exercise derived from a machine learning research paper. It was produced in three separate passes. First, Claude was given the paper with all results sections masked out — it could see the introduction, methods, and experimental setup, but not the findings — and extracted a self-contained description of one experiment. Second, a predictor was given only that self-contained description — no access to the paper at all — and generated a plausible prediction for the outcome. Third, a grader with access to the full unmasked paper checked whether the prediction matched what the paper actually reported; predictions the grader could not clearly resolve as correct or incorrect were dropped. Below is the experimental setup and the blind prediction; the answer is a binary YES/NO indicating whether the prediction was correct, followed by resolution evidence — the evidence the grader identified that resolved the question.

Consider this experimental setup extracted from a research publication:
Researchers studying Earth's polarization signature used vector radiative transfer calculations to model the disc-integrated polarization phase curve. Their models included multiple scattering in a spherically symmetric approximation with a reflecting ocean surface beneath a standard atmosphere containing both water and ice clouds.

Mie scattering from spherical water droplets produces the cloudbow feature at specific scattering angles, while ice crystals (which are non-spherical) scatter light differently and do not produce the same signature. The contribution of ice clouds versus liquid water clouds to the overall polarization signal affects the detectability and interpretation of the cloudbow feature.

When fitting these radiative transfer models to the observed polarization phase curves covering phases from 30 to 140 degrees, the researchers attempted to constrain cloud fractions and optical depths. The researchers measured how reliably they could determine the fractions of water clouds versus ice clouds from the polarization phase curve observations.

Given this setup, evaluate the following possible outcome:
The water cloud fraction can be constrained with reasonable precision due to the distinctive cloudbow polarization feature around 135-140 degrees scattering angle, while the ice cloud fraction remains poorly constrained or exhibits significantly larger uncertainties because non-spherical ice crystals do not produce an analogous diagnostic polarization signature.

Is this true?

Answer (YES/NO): YES